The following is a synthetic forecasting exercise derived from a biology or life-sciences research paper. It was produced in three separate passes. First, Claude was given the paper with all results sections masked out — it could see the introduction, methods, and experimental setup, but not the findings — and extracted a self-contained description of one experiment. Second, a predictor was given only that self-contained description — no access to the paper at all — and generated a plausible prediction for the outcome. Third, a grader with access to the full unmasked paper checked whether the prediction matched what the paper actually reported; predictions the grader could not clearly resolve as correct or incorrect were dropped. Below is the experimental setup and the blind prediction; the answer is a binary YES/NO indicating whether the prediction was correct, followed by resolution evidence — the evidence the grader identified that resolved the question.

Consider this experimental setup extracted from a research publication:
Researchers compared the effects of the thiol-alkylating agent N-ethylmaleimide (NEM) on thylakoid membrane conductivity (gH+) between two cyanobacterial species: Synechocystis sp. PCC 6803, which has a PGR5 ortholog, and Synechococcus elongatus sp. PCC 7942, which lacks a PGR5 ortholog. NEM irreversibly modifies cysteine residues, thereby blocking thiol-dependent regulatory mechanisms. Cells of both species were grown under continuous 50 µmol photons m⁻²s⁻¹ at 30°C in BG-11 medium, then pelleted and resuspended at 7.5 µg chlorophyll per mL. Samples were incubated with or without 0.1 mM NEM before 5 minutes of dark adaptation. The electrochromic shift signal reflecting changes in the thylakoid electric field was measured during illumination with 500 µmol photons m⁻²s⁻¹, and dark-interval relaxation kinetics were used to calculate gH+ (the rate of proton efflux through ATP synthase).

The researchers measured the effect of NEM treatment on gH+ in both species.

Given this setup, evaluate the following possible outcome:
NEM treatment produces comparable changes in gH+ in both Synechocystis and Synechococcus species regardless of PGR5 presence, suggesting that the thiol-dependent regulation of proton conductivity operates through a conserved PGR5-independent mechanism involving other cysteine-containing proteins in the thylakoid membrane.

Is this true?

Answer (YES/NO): NO